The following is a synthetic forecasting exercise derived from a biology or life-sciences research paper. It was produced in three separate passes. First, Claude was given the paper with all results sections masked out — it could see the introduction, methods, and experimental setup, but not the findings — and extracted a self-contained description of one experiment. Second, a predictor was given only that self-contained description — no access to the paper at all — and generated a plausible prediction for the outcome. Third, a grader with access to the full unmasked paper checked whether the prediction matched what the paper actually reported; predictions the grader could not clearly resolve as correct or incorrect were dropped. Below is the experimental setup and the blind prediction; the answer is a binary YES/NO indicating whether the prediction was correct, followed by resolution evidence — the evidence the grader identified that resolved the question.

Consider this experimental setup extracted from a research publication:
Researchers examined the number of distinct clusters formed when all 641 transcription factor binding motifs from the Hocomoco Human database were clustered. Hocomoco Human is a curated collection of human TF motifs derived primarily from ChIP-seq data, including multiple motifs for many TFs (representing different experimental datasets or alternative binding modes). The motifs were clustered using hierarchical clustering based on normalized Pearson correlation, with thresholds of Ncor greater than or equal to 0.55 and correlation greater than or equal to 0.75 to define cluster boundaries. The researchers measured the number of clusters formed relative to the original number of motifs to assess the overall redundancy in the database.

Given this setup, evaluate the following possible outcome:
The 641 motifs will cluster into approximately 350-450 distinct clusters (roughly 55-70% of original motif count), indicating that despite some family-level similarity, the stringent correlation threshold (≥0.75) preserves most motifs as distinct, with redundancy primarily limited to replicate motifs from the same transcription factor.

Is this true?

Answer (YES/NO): NO